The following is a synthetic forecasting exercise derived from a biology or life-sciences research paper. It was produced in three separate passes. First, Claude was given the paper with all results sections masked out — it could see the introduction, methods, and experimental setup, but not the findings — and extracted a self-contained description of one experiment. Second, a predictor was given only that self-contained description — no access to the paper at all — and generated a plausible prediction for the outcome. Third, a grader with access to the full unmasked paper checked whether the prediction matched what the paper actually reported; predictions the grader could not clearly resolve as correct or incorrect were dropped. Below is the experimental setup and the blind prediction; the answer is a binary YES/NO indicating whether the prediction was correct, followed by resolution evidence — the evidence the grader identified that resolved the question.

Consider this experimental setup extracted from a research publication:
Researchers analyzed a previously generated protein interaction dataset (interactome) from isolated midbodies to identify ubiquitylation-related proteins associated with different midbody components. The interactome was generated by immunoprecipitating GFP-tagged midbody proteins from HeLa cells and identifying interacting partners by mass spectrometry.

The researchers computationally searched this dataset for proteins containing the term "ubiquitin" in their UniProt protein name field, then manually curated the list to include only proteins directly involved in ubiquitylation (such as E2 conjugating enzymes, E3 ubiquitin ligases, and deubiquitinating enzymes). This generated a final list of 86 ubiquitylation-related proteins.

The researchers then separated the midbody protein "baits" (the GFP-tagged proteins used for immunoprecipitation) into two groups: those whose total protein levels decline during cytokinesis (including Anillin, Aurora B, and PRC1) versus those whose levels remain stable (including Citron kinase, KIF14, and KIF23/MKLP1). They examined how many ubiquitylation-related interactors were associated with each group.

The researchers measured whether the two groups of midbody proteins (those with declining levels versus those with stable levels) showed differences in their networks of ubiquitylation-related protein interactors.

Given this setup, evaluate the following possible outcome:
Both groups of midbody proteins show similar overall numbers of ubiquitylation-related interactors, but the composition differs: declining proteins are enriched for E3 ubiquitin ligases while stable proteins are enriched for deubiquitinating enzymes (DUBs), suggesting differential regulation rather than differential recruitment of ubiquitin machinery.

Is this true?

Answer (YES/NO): NO